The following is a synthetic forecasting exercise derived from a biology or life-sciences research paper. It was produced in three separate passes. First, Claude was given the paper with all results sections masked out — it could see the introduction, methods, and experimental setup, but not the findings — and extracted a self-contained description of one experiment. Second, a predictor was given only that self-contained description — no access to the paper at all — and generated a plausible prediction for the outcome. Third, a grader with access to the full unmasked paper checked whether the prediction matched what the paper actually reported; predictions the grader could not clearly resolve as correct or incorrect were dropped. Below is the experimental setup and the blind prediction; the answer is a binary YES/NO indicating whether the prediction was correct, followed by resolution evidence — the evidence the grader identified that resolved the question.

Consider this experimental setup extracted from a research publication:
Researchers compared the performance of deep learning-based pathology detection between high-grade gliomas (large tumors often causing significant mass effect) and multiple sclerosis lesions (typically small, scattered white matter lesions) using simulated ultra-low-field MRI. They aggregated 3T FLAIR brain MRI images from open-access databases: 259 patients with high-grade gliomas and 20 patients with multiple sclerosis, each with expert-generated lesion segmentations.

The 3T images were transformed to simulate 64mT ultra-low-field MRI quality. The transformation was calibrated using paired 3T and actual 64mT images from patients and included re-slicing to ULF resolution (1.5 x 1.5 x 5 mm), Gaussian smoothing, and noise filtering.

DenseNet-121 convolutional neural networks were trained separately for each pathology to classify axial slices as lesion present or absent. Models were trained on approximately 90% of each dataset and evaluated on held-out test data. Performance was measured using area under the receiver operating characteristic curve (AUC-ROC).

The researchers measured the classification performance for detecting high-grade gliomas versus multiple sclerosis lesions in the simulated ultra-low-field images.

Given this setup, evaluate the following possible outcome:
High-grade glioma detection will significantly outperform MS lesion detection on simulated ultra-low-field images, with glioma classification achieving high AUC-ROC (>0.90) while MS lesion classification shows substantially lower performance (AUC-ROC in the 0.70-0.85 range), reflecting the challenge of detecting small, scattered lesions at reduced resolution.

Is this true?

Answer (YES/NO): NO